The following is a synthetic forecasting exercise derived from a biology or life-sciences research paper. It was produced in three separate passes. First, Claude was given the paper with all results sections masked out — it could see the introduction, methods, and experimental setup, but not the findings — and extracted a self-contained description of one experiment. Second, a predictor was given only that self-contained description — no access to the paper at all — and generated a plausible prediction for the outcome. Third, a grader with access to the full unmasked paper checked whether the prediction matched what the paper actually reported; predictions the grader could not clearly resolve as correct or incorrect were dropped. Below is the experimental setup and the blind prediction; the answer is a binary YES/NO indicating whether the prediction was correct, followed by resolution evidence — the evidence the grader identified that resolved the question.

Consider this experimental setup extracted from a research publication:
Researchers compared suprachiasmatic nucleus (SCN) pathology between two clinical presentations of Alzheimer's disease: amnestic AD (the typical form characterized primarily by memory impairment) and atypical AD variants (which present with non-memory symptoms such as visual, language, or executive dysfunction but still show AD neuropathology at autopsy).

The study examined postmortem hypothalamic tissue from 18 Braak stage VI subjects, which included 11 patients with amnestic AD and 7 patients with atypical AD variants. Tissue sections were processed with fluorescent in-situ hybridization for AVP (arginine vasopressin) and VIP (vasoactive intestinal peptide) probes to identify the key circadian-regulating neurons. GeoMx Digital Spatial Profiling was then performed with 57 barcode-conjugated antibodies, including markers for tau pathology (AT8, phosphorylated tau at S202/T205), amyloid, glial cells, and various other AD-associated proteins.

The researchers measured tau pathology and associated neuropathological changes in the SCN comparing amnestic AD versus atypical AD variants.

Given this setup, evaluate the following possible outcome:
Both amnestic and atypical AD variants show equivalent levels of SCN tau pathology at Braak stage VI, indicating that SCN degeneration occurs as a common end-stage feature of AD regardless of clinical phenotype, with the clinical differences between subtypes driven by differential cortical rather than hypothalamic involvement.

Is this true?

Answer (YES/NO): NO